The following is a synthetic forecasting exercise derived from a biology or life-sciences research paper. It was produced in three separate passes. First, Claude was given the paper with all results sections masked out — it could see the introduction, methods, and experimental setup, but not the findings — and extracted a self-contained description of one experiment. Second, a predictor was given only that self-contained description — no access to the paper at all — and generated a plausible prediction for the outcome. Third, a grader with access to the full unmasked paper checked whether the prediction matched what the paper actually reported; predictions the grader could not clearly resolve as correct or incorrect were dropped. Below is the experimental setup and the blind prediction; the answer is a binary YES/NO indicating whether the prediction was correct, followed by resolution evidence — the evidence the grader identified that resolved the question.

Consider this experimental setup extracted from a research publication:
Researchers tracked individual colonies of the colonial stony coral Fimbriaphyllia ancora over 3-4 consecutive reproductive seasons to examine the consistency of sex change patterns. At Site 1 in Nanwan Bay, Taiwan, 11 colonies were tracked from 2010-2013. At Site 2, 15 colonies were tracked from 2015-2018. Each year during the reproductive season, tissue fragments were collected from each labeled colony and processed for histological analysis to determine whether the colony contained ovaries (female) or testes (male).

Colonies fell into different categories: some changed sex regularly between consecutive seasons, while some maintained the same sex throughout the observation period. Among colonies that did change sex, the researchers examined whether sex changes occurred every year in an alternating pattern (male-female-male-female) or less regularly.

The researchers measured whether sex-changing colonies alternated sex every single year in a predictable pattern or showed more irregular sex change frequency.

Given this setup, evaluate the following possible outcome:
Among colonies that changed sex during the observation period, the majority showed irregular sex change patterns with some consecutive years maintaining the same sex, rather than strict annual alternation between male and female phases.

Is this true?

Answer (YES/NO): NO